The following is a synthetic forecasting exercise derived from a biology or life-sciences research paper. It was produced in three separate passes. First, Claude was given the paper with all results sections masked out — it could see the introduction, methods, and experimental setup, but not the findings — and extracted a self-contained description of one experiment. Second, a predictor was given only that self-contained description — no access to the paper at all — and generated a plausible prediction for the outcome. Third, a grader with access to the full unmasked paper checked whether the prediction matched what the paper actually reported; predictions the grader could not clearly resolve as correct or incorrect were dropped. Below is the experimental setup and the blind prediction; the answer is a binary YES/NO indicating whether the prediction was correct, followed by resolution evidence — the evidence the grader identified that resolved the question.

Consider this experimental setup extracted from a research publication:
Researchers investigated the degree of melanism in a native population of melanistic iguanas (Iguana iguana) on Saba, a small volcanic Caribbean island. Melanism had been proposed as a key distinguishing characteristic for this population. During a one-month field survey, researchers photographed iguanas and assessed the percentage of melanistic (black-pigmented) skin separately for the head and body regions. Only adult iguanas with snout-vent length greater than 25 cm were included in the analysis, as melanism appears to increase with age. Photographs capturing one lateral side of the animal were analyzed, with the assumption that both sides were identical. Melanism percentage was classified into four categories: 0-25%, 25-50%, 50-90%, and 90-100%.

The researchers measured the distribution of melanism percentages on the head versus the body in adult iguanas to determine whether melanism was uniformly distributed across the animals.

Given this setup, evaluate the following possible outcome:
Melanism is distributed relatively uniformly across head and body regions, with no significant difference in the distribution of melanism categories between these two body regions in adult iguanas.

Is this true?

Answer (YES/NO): NO